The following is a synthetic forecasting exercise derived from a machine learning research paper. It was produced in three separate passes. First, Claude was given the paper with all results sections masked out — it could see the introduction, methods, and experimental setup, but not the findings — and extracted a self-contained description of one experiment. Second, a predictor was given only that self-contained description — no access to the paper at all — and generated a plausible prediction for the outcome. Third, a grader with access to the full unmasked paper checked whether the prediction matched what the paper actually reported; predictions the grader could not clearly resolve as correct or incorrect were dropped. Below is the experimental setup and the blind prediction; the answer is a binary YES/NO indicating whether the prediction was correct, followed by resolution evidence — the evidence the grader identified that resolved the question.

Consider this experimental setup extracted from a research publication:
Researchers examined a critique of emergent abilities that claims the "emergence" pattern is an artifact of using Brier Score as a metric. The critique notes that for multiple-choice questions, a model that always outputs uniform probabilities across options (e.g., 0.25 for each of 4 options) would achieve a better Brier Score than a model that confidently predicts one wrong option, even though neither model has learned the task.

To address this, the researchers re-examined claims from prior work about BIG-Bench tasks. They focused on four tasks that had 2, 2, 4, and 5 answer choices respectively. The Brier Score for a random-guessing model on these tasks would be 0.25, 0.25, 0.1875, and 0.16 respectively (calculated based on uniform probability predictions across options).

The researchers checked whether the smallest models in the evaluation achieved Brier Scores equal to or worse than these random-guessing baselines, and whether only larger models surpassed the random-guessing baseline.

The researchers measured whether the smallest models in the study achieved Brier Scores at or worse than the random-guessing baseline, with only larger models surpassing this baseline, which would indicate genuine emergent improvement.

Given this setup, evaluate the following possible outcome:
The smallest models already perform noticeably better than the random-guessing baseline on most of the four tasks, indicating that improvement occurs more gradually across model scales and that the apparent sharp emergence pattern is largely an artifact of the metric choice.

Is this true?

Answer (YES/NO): NO